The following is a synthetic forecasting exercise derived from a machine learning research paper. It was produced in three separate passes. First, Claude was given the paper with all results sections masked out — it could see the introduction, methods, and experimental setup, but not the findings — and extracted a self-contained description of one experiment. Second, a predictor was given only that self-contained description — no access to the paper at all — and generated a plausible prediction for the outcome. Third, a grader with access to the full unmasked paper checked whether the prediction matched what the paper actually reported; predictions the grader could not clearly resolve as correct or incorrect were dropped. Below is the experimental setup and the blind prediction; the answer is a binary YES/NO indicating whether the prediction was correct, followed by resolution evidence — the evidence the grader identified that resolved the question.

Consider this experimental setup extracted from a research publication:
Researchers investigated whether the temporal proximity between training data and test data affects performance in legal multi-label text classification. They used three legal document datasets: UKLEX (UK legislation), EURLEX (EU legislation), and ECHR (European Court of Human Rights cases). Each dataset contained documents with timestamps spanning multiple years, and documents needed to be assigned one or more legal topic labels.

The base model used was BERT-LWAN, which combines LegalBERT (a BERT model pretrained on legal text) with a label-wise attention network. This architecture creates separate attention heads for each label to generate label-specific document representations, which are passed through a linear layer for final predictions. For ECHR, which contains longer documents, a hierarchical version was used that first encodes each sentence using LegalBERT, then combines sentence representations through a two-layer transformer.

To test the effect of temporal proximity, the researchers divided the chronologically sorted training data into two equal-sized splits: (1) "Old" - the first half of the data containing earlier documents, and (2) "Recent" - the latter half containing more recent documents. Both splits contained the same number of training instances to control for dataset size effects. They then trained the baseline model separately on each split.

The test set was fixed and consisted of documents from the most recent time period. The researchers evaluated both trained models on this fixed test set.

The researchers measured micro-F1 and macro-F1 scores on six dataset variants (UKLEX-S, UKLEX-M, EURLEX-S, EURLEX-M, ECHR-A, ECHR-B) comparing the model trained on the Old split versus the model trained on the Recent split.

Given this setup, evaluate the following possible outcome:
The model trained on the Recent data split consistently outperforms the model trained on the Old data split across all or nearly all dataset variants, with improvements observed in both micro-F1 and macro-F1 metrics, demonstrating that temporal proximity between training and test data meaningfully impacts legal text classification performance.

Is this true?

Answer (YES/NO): YES